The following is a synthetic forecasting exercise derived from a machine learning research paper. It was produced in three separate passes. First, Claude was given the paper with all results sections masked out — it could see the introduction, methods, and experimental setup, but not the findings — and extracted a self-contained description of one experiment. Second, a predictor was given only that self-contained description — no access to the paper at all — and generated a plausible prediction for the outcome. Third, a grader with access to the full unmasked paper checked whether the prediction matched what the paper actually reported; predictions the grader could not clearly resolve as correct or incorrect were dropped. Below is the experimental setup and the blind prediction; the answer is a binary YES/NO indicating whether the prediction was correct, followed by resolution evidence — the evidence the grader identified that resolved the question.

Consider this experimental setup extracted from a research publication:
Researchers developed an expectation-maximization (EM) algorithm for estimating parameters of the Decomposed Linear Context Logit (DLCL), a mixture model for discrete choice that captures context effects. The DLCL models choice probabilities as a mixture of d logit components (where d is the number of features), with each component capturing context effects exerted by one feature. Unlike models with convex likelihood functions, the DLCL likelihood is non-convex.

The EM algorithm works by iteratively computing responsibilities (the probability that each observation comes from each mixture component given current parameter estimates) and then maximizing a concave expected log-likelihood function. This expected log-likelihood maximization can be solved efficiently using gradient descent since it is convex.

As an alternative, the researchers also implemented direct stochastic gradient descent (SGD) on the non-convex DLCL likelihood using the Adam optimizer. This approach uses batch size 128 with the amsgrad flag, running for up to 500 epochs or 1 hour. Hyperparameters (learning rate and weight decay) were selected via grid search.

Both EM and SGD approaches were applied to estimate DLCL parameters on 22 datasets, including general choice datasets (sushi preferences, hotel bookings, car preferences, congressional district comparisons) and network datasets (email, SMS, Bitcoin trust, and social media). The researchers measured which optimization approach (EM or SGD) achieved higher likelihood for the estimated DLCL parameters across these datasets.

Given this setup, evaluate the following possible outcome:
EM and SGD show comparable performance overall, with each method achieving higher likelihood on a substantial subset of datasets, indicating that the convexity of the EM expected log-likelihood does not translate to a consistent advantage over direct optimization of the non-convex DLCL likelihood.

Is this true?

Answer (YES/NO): NO